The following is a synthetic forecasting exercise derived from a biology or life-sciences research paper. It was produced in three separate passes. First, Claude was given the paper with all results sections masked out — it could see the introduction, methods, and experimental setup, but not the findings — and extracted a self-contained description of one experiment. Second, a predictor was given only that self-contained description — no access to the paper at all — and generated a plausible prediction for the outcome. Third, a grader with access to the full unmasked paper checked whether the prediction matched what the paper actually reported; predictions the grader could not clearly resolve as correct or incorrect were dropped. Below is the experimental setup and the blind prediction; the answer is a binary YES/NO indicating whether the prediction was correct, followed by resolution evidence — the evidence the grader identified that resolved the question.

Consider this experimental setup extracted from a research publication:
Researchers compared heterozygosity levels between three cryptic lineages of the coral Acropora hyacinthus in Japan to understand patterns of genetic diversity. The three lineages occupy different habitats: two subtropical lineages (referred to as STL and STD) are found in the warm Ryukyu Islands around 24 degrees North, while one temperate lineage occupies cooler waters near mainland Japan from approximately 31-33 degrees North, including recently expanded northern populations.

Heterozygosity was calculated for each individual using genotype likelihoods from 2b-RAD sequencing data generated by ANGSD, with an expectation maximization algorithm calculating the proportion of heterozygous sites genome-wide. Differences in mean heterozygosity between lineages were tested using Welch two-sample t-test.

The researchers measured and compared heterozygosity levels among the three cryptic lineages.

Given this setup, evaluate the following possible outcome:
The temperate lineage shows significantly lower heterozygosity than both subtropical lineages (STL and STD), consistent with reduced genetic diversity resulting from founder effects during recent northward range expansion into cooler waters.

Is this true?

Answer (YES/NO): YES